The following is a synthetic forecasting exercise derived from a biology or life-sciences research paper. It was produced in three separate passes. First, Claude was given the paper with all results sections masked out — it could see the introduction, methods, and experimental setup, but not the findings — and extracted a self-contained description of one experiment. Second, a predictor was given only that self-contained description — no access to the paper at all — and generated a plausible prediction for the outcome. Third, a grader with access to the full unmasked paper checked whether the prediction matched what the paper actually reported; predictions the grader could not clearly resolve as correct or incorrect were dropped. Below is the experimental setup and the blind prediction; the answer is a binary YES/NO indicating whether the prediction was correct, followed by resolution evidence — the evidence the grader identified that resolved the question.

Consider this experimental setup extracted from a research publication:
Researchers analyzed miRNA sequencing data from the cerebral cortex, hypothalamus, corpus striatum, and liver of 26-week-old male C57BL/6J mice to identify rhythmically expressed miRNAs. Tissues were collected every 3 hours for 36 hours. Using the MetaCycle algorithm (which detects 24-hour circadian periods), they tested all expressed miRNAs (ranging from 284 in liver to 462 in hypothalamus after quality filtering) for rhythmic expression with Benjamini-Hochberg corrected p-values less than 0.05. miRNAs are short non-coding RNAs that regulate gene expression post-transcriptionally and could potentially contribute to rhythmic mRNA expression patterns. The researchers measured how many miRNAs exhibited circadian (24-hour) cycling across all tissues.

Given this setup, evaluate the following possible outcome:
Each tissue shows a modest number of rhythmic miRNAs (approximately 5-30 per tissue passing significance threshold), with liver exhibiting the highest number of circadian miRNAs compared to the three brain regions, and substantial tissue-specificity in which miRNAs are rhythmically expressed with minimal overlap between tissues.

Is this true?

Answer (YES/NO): NO